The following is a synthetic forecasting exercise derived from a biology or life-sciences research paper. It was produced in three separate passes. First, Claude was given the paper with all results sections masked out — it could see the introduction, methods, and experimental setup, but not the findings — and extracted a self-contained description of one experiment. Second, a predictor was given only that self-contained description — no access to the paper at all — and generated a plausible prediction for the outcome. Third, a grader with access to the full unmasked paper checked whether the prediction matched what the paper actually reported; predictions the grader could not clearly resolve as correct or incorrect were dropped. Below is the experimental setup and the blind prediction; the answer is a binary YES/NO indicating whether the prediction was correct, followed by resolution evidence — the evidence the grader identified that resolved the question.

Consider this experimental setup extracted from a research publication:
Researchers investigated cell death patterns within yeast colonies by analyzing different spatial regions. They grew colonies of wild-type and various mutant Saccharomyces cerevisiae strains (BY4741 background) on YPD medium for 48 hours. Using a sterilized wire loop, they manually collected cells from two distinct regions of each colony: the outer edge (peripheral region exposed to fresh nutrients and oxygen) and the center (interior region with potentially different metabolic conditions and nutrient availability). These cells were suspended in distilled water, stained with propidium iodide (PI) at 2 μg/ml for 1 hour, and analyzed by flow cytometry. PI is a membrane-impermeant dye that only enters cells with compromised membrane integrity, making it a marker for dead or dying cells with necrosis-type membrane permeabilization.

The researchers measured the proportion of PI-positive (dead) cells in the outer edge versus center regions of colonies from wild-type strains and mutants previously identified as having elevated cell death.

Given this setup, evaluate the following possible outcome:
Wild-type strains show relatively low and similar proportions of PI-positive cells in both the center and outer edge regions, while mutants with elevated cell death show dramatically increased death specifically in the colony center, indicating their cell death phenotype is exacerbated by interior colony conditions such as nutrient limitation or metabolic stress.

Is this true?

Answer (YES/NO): NO